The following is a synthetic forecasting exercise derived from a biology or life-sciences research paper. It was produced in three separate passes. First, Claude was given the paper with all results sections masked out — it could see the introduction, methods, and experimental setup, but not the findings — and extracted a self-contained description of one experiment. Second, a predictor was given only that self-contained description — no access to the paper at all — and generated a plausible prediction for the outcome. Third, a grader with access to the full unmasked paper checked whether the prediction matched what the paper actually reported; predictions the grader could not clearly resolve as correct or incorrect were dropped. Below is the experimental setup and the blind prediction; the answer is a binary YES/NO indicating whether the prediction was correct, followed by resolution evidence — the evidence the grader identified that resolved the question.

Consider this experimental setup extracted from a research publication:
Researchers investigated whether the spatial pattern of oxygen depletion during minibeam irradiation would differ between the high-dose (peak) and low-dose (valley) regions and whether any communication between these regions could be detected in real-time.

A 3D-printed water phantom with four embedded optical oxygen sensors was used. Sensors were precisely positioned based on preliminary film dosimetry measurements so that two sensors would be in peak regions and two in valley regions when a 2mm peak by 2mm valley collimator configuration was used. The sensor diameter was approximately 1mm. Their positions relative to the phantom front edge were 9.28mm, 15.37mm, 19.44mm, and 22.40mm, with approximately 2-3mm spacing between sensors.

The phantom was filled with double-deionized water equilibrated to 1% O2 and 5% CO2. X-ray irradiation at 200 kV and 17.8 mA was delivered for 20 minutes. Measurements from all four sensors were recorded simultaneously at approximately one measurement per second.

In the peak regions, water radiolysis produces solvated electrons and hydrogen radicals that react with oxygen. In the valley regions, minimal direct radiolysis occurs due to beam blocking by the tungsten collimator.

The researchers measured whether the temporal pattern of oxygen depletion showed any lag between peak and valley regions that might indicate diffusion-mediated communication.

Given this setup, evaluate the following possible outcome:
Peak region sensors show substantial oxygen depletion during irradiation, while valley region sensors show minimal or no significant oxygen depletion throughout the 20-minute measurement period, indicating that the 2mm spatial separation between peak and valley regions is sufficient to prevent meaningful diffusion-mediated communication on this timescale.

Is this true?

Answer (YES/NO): NO